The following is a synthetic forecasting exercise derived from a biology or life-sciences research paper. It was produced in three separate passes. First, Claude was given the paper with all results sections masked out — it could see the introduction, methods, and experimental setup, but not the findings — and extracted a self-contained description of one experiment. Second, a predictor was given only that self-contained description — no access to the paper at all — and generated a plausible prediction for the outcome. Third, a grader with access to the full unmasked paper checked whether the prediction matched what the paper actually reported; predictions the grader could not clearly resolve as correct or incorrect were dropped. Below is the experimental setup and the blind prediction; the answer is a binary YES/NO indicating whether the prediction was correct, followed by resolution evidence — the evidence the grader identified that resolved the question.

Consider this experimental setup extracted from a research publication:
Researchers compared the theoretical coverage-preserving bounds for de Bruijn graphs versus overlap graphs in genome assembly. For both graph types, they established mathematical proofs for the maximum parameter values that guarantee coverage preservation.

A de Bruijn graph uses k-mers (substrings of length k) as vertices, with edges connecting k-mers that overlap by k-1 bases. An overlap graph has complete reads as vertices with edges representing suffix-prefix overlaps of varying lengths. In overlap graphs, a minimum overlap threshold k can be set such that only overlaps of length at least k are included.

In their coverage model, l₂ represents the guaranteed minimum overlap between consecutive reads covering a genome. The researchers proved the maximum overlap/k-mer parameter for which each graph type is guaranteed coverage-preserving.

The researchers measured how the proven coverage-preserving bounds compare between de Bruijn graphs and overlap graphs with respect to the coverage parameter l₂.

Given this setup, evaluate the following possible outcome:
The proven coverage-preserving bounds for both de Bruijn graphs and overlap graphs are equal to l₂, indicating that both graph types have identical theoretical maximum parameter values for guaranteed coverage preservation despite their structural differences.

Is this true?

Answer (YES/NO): NO